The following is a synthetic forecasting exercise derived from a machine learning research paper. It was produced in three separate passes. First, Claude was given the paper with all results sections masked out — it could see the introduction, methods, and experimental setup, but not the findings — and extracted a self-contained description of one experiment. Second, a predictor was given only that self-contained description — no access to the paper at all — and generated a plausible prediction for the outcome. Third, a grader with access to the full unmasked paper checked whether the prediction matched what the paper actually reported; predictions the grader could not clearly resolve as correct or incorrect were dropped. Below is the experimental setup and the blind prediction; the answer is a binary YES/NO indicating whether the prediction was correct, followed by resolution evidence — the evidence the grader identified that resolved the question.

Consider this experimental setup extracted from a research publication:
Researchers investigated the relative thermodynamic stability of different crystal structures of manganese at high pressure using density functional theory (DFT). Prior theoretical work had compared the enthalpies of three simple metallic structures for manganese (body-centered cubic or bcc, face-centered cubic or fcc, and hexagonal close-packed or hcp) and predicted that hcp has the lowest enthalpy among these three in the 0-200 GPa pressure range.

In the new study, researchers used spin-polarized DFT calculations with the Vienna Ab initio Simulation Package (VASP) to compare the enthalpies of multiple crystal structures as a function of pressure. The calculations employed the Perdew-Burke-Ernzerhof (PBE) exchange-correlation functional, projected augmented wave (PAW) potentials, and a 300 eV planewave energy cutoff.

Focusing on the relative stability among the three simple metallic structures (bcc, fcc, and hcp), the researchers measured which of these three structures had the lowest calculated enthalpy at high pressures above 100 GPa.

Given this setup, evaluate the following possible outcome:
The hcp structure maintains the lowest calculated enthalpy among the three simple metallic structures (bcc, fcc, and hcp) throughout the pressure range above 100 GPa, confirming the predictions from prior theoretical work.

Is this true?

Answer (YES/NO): YES